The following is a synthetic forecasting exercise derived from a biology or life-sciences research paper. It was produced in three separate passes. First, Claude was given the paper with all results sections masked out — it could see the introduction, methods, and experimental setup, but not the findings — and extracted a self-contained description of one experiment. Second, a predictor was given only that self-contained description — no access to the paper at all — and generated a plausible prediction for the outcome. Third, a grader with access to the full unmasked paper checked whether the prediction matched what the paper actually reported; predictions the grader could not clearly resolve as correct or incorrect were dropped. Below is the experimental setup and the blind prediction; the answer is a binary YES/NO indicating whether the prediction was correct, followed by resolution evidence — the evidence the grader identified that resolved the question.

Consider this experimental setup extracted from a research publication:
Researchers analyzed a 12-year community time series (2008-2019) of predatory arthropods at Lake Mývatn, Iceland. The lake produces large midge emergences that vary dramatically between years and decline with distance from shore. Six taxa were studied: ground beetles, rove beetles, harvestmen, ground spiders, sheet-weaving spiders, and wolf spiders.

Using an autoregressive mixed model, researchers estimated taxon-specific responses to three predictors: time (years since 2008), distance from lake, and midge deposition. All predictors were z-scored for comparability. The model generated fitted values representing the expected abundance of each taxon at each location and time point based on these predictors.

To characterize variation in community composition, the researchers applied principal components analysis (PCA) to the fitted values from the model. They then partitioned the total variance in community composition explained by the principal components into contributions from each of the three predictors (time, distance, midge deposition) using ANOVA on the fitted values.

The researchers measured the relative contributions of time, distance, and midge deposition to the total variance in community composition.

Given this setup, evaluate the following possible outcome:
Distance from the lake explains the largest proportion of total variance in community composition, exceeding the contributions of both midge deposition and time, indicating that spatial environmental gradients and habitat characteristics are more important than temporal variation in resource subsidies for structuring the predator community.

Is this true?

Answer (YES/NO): YES